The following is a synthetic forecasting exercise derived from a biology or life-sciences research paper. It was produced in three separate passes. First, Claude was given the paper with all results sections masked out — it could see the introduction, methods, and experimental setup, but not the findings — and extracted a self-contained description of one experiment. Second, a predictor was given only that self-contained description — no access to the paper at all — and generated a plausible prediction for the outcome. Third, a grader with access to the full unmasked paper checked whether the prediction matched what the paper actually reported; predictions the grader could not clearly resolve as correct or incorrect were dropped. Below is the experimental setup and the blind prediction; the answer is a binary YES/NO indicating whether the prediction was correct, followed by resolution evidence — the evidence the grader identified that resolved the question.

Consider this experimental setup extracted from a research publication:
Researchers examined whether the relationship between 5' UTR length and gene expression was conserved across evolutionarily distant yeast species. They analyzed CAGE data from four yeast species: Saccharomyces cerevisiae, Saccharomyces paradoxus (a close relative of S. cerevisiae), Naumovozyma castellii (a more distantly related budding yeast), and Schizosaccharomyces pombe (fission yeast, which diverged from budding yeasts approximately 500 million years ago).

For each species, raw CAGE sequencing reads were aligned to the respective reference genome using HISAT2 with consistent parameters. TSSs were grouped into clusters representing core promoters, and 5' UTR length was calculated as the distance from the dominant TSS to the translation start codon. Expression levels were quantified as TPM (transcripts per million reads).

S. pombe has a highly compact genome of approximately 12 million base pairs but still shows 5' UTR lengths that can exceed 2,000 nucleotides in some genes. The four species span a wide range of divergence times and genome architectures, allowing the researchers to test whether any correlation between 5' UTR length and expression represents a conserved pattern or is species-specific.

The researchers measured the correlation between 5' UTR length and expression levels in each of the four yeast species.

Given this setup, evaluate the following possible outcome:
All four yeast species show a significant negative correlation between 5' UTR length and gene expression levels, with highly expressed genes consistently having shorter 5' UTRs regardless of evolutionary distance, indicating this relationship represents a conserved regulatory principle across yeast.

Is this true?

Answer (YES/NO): YES